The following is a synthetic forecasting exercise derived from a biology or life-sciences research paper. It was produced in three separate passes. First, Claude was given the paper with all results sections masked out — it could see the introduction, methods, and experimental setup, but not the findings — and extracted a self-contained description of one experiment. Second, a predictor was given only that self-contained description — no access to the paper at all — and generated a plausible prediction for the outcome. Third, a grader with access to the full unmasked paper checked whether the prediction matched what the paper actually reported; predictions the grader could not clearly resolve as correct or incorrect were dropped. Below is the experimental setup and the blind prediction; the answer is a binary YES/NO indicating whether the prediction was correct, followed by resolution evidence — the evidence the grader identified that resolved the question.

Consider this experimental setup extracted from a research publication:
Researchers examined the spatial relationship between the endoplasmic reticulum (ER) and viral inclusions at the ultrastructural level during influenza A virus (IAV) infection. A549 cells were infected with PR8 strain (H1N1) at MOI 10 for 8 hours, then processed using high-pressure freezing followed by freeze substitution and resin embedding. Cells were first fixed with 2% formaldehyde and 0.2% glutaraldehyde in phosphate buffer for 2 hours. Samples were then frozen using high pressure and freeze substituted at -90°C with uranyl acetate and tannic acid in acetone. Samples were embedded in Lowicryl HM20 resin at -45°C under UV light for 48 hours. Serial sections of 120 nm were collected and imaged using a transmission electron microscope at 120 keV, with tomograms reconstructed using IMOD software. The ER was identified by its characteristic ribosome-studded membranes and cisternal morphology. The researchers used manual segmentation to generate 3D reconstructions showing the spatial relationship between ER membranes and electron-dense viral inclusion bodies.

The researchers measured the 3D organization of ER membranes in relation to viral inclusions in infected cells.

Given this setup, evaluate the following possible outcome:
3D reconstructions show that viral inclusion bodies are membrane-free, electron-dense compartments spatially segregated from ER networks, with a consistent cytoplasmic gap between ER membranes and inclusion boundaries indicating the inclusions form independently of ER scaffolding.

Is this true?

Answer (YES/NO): NO